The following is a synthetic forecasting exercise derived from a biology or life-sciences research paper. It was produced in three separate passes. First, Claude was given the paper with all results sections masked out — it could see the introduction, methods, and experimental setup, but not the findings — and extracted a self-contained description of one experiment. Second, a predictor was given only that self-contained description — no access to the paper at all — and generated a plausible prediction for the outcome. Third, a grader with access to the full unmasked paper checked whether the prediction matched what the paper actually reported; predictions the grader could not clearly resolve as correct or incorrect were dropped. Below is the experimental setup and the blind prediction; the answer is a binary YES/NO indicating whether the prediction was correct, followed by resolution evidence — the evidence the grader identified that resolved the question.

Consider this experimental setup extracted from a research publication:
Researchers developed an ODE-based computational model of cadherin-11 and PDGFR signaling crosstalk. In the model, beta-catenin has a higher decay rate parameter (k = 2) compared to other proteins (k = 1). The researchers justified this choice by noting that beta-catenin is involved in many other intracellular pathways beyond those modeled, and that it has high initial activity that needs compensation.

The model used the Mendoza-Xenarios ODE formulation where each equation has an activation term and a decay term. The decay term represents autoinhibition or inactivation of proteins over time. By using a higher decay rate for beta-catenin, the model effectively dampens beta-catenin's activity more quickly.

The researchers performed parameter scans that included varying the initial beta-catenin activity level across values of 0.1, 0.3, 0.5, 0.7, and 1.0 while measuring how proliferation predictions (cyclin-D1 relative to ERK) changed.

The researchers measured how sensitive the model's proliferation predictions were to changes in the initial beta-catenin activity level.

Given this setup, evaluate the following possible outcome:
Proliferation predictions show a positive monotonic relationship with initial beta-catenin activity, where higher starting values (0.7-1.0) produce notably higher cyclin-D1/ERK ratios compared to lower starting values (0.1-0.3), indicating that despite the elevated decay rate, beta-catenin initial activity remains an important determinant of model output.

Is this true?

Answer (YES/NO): NO